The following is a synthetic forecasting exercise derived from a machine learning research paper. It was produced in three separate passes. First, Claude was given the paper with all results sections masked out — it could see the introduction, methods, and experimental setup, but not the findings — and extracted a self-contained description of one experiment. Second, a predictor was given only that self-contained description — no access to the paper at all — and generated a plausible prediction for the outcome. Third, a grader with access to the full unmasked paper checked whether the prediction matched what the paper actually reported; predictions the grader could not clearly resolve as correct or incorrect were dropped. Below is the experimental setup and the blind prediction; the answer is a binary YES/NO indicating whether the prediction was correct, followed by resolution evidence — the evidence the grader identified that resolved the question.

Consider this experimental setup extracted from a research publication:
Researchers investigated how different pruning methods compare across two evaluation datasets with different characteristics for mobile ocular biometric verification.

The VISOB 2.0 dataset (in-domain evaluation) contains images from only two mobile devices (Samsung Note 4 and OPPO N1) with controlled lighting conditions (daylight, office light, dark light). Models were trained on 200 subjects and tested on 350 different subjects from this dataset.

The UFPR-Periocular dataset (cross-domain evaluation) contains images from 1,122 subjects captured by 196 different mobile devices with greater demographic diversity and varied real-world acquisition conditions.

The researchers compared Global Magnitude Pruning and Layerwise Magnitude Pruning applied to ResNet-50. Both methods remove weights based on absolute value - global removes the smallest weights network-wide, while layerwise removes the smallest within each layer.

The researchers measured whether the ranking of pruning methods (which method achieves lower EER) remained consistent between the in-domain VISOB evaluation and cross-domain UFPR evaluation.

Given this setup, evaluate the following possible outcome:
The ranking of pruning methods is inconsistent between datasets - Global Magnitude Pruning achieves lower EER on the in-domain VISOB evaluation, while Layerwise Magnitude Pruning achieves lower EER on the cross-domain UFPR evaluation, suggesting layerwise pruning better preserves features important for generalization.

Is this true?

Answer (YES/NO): NO